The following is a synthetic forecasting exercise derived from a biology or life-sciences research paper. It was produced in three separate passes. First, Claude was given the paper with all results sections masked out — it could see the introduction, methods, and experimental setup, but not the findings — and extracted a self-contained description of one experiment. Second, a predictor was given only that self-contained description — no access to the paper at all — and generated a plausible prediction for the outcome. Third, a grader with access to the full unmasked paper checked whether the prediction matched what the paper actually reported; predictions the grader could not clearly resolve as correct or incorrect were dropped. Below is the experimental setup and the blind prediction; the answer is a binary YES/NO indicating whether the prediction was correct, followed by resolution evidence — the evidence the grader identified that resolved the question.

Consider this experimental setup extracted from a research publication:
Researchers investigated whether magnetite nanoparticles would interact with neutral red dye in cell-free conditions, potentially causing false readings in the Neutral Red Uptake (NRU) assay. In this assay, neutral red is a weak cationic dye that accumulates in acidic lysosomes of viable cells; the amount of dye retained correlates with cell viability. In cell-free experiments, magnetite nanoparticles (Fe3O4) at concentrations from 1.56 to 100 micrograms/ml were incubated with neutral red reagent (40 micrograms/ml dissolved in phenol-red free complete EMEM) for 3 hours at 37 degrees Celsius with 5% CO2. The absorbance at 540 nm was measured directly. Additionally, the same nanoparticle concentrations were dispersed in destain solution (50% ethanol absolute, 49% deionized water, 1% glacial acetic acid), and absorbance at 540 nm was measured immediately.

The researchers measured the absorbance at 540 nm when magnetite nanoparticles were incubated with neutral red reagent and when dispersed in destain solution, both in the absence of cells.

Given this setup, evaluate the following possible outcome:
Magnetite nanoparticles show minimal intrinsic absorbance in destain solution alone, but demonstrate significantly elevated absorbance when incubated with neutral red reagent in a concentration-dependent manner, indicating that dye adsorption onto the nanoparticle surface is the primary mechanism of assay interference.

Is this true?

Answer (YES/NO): NO